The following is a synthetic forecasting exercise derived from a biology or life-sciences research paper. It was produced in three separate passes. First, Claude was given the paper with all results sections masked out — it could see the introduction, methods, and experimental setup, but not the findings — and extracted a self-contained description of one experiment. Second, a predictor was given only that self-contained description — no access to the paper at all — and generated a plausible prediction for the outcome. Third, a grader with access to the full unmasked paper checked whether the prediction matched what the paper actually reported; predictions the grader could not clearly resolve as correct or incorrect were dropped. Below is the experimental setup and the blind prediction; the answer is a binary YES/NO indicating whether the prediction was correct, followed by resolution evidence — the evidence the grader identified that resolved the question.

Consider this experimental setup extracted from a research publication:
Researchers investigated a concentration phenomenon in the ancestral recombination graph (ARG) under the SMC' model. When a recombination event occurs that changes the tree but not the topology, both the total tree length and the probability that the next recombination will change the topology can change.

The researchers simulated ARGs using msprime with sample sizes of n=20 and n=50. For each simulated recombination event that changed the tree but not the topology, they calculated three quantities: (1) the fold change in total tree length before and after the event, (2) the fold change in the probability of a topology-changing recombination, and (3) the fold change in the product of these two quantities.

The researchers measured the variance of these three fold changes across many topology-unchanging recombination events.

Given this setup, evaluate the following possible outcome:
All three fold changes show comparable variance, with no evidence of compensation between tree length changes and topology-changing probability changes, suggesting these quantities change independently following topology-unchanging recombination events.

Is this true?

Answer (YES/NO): NO